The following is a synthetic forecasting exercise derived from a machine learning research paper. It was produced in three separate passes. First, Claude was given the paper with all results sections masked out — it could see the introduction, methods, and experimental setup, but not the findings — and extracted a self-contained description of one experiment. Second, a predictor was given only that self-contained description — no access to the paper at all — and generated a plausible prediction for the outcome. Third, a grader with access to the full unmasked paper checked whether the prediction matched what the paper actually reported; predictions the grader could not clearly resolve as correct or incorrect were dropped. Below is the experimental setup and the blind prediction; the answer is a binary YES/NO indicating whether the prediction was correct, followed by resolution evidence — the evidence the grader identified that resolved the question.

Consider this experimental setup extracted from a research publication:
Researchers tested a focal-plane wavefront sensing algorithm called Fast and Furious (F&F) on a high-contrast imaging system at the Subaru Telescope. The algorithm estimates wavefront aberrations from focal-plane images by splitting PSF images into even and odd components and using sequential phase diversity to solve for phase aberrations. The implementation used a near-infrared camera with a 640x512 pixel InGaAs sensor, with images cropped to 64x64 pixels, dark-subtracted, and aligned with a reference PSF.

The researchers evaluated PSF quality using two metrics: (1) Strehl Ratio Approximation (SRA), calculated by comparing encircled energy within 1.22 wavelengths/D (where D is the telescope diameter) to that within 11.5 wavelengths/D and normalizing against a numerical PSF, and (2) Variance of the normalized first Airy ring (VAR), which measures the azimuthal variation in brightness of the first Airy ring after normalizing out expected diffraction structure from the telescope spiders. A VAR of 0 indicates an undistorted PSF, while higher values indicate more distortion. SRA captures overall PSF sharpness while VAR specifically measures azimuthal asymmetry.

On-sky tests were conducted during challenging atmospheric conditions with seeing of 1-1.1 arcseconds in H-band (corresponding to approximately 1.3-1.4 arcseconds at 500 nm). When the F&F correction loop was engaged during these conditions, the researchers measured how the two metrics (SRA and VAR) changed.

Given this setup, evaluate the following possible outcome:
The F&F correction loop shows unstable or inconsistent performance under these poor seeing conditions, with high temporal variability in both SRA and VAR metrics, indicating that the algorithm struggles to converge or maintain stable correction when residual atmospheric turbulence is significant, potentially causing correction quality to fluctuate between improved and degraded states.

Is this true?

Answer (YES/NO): NO